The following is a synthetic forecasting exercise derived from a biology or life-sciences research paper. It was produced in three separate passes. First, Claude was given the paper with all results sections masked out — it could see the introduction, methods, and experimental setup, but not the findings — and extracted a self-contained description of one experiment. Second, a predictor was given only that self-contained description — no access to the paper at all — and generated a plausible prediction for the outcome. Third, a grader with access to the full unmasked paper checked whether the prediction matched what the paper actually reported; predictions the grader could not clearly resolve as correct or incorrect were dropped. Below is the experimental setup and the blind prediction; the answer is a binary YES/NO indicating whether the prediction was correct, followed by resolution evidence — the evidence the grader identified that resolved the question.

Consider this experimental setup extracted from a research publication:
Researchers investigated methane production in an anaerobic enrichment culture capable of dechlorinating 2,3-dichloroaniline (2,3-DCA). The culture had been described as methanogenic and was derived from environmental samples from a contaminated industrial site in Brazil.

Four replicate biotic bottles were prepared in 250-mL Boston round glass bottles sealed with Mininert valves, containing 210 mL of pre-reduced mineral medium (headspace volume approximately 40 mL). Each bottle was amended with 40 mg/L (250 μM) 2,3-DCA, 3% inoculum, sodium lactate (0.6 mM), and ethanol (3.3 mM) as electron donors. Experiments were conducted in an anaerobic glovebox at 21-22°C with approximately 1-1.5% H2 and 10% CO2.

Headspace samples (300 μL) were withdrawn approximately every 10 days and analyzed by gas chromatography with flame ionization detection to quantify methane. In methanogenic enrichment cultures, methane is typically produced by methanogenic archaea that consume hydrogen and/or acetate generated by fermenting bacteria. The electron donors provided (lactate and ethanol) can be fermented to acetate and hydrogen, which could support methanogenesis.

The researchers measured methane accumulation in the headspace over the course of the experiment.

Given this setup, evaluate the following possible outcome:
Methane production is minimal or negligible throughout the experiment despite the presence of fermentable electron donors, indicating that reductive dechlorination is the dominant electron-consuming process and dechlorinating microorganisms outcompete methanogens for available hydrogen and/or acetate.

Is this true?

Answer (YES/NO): NO